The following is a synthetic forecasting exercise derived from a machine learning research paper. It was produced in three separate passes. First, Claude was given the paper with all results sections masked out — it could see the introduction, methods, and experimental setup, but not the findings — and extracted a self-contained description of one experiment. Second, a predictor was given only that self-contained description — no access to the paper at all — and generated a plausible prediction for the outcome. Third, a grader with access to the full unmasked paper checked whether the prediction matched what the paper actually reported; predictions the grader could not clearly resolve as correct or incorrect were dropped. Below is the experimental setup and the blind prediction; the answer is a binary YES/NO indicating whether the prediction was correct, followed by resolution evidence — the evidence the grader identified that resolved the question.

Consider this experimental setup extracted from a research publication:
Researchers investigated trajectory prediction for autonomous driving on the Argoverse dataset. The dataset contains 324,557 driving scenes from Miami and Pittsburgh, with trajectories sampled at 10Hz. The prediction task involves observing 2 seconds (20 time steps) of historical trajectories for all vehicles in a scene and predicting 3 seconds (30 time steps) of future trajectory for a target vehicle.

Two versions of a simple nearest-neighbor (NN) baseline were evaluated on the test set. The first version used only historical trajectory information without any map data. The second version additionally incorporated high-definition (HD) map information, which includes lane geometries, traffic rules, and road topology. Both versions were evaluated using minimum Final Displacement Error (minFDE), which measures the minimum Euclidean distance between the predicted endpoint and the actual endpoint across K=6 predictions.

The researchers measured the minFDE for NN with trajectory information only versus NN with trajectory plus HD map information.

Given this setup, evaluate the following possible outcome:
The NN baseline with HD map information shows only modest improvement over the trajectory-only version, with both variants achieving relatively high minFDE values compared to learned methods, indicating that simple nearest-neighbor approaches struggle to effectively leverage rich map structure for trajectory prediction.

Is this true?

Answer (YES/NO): NO